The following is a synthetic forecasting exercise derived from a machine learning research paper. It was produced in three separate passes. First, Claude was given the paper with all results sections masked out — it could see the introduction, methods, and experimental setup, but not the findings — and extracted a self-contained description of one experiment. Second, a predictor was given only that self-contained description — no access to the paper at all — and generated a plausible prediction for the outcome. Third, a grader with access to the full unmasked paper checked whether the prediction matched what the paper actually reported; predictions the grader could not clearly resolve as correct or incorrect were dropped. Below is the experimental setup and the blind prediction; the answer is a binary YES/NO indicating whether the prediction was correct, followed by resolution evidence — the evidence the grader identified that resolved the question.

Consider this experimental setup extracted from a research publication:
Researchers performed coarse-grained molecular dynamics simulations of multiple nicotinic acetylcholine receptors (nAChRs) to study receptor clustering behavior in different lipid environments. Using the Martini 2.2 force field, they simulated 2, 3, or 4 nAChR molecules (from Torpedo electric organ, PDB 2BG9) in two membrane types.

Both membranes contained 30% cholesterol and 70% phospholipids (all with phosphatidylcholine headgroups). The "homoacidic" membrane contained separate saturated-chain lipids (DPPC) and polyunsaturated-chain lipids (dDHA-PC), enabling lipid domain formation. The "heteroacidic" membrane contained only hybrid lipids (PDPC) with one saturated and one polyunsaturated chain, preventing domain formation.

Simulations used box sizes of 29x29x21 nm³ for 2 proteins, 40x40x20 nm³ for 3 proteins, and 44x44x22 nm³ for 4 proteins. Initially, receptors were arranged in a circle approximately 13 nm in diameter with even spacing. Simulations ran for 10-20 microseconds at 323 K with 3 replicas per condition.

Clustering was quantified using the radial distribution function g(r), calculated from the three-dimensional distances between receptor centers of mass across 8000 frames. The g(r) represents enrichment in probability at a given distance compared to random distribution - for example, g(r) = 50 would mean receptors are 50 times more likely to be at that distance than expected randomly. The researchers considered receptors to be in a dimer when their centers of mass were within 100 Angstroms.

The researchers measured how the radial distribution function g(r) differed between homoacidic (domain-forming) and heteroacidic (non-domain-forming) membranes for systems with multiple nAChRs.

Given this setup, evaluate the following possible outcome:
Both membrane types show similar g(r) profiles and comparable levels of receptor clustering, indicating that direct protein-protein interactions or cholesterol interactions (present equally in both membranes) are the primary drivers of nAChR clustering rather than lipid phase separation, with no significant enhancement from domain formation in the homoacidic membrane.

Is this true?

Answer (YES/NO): NO